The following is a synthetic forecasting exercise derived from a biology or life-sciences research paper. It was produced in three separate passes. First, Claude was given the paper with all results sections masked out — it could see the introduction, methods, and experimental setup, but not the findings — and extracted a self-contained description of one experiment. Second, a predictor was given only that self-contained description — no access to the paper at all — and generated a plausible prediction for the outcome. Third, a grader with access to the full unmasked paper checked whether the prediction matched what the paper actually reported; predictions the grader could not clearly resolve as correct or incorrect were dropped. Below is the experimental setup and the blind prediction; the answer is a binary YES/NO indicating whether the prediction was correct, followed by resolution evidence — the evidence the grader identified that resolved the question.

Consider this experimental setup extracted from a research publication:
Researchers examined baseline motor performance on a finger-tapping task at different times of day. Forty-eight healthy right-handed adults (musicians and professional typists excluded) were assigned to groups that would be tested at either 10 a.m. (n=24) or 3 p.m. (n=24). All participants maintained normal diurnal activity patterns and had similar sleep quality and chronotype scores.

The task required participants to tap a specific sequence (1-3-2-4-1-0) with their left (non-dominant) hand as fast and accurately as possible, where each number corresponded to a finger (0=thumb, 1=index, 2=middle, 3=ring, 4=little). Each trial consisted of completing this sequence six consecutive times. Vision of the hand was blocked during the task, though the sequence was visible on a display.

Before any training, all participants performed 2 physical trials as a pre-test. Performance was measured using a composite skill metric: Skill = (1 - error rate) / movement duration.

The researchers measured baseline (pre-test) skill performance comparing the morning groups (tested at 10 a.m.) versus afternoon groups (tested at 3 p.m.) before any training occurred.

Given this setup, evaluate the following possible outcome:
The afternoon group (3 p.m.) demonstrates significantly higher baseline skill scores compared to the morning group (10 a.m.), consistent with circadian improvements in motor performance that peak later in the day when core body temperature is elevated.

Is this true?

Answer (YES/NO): NO